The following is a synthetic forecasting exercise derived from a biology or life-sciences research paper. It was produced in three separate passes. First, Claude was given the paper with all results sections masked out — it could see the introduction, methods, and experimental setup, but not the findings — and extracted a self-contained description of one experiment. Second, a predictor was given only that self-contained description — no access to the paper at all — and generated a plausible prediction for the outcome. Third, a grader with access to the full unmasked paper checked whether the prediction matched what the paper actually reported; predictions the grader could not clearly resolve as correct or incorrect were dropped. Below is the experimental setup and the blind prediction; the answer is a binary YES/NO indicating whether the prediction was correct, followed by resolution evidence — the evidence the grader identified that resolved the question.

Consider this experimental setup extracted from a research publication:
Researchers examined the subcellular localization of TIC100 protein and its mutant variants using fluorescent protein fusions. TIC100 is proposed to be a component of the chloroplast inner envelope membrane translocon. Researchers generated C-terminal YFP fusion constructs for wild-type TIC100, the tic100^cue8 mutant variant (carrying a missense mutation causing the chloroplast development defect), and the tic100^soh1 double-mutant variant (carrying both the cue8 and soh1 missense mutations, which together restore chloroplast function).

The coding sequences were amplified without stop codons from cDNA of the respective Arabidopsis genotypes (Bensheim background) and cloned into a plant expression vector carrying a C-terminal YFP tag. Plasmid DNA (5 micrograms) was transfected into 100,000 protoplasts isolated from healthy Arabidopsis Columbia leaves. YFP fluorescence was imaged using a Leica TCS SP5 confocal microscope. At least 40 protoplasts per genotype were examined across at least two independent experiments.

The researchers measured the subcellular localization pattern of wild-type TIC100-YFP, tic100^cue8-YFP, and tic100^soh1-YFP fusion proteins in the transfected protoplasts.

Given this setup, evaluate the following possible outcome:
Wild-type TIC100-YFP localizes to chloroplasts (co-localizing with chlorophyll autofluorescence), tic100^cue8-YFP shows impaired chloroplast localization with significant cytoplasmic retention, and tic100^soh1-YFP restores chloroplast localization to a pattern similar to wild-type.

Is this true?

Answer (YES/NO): NO